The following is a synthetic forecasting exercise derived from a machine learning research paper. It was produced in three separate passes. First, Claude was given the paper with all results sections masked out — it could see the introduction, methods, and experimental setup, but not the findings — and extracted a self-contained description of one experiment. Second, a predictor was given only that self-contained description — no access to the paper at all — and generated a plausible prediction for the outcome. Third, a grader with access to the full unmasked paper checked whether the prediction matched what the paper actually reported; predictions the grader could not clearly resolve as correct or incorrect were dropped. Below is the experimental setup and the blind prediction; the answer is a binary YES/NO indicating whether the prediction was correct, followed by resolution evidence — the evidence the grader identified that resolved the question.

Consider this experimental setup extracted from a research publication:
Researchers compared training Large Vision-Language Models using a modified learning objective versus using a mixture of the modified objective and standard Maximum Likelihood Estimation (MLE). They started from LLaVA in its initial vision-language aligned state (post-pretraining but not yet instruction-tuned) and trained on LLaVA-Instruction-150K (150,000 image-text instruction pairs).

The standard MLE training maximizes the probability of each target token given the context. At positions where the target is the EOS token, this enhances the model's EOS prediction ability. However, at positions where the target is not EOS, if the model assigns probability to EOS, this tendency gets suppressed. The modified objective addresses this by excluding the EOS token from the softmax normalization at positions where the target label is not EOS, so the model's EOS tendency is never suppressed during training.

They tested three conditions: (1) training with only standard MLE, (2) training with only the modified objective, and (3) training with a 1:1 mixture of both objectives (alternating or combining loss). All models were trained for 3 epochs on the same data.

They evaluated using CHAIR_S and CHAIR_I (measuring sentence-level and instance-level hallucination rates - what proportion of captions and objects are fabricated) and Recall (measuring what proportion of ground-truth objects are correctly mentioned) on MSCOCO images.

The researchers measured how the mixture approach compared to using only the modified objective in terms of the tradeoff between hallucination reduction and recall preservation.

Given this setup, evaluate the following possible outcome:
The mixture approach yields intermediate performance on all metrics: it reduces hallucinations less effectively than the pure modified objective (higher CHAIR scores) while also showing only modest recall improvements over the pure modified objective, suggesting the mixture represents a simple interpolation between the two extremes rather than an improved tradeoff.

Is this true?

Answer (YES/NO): NO